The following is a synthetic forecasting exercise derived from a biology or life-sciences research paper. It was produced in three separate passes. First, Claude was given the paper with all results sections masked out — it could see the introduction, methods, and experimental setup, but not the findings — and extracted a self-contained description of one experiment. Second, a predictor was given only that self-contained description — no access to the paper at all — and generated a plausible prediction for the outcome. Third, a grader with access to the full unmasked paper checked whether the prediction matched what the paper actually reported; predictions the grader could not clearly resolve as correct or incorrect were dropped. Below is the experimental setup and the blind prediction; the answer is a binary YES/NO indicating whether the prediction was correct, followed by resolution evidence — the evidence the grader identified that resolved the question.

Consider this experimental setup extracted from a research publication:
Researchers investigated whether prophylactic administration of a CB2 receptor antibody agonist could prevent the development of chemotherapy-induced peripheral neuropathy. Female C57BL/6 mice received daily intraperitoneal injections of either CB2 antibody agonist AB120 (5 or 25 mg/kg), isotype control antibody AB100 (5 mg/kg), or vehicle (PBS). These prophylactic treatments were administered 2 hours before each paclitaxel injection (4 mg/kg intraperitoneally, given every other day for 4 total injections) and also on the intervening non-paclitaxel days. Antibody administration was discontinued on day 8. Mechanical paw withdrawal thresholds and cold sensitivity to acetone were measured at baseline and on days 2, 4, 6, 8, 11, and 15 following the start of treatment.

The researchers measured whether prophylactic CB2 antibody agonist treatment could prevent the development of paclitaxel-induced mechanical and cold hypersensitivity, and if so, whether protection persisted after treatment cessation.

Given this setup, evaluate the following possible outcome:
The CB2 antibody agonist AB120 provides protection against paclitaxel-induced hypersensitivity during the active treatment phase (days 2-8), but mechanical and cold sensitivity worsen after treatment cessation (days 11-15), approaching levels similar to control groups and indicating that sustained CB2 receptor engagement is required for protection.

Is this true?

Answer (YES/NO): YES